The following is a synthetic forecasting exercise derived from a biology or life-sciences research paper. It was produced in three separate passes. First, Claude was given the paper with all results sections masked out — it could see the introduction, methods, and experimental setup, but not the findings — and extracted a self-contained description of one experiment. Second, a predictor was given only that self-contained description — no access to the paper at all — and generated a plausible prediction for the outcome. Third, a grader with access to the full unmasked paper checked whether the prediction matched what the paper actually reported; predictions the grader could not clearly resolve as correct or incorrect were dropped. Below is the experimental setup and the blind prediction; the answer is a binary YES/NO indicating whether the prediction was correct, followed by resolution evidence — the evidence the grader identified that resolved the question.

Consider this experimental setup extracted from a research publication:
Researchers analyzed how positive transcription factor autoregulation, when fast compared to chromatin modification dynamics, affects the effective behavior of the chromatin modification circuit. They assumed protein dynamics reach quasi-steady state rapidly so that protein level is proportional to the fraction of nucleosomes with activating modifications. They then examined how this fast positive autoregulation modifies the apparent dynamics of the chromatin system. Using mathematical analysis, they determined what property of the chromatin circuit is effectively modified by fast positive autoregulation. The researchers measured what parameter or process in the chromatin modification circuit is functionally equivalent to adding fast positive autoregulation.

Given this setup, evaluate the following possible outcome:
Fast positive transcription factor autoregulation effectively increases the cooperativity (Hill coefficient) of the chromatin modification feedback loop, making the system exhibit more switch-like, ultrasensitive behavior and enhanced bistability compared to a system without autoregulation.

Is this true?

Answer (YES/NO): NO